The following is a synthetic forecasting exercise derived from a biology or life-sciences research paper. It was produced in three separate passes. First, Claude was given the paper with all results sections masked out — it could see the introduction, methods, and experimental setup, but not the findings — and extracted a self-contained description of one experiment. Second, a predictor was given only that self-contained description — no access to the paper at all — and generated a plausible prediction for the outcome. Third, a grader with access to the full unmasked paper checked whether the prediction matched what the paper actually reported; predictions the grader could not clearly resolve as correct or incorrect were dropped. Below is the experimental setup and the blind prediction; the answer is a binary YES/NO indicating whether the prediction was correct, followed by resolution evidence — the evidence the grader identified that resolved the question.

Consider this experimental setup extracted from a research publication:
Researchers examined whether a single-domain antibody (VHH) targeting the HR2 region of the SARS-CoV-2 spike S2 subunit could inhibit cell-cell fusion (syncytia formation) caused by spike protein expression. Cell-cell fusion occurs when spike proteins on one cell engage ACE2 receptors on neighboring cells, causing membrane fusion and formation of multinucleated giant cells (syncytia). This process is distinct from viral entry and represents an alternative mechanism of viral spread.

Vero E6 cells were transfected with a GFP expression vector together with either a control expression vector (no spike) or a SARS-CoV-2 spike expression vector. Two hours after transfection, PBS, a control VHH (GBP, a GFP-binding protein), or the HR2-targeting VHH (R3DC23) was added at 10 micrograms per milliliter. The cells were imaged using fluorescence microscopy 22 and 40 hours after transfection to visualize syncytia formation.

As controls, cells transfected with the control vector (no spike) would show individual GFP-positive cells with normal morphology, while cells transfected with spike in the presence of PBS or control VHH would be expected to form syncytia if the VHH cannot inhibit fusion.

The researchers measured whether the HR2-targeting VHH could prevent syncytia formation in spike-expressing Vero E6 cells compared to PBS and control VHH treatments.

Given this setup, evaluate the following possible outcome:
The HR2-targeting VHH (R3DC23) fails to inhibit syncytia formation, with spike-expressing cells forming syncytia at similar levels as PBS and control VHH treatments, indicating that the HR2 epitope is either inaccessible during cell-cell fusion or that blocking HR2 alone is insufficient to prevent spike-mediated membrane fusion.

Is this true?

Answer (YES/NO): NO